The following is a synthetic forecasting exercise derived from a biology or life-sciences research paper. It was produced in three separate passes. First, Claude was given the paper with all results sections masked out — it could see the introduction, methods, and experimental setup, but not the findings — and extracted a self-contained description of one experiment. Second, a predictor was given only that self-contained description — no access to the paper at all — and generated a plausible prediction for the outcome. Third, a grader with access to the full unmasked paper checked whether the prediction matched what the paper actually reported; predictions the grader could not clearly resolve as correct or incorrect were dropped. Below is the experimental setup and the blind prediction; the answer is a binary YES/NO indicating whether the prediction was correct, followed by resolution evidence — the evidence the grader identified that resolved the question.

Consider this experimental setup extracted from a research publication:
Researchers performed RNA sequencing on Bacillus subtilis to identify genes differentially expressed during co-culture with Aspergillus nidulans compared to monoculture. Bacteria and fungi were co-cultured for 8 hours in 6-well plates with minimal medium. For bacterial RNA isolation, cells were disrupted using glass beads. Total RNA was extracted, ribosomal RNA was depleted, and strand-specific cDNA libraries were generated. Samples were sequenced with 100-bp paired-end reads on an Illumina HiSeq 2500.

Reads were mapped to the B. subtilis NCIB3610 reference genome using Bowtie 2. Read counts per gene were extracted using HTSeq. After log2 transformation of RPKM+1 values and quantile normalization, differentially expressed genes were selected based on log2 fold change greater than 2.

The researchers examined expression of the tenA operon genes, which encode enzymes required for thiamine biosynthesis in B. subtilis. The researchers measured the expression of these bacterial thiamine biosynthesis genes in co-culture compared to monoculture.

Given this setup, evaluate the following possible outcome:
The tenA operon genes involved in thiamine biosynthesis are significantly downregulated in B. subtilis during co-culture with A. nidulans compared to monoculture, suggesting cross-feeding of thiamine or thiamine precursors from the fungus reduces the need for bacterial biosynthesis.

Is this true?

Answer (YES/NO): NO